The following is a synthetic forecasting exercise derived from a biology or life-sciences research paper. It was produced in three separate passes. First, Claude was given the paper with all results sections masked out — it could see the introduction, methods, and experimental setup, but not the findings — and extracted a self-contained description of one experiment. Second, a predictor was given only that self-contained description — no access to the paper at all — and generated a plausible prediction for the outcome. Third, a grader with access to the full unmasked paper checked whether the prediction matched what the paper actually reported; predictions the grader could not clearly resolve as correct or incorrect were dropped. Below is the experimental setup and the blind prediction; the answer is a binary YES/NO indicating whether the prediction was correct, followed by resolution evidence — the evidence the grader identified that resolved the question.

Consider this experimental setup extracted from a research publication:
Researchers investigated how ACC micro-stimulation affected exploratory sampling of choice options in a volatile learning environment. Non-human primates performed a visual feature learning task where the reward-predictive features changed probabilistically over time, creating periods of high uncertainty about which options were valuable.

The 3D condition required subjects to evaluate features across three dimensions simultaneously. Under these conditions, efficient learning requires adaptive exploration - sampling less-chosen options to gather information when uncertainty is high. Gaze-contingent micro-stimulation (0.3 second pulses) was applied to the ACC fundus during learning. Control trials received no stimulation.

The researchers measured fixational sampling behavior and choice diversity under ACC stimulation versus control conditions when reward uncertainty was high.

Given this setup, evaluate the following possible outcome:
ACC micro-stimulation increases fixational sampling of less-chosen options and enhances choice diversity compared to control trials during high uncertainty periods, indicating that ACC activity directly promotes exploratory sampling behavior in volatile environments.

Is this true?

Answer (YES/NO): NO